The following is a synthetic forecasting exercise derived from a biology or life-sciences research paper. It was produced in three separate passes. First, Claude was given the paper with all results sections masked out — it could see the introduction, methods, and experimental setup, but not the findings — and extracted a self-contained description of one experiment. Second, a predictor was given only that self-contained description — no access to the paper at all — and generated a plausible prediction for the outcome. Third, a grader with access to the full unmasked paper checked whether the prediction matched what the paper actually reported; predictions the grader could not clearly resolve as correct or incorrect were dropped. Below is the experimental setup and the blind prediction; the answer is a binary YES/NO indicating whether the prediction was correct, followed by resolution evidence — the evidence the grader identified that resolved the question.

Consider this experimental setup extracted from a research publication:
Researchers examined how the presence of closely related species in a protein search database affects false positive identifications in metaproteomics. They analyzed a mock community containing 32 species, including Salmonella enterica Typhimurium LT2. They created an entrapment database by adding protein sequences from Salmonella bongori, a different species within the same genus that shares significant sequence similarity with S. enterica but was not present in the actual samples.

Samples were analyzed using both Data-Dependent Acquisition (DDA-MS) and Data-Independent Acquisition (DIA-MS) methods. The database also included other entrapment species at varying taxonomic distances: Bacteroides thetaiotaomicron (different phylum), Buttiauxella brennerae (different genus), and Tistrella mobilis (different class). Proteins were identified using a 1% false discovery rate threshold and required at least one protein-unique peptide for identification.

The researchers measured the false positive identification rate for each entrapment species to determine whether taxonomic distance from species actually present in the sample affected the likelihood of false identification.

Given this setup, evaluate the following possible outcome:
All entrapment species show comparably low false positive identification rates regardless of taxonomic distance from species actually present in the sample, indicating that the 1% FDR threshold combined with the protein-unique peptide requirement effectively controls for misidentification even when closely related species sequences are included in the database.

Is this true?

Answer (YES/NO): NO